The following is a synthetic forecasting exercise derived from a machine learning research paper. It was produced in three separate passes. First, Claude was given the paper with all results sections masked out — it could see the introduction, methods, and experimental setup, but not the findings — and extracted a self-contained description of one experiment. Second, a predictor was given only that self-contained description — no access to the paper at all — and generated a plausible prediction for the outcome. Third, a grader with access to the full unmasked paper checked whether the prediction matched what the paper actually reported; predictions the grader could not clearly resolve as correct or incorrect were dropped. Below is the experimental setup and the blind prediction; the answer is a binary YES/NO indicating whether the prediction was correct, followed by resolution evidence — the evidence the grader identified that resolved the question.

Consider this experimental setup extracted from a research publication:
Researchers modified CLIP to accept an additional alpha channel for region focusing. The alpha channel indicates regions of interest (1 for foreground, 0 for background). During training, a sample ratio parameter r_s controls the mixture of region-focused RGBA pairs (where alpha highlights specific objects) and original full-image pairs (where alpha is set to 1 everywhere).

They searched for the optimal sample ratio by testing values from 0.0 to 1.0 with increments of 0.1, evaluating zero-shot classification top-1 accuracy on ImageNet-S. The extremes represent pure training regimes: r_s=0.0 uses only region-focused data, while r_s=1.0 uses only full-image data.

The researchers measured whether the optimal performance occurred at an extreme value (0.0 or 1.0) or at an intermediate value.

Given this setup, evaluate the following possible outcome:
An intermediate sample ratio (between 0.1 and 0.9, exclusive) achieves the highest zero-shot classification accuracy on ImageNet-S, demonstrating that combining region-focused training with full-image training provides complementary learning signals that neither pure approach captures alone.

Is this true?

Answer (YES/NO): NO